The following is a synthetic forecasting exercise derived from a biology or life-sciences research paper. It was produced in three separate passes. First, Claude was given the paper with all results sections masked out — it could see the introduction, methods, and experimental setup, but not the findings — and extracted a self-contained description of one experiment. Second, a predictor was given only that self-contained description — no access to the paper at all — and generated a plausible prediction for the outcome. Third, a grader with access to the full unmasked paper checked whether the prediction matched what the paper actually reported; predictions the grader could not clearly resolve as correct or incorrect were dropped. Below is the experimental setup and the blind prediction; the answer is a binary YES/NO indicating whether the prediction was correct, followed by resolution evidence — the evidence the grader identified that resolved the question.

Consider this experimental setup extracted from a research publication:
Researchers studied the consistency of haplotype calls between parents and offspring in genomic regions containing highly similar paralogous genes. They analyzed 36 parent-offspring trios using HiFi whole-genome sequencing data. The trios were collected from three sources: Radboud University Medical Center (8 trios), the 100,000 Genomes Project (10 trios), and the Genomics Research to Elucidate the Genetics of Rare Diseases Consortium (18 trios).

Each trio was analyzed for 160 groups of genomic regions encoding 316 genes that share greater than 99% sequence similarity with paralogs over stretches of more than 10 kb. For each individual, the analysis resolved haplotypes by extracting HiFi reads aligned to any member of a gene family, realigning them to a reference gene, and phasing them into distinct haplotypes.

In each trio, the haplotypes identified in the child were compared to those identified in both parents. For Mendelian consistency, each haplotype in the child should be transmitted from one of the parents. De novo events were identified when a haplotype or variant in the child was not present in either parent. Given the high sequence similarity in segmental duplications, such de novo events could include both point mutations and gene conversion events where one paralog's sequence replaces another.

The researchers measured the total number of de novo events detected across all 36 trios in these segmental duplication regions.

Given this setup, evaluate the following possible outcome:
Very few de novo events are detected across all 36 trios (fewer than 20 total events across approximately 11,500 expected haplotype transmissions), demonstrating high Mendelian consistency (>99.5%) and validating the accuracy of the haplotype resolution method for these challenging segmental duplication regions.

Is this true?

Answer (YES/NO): YES